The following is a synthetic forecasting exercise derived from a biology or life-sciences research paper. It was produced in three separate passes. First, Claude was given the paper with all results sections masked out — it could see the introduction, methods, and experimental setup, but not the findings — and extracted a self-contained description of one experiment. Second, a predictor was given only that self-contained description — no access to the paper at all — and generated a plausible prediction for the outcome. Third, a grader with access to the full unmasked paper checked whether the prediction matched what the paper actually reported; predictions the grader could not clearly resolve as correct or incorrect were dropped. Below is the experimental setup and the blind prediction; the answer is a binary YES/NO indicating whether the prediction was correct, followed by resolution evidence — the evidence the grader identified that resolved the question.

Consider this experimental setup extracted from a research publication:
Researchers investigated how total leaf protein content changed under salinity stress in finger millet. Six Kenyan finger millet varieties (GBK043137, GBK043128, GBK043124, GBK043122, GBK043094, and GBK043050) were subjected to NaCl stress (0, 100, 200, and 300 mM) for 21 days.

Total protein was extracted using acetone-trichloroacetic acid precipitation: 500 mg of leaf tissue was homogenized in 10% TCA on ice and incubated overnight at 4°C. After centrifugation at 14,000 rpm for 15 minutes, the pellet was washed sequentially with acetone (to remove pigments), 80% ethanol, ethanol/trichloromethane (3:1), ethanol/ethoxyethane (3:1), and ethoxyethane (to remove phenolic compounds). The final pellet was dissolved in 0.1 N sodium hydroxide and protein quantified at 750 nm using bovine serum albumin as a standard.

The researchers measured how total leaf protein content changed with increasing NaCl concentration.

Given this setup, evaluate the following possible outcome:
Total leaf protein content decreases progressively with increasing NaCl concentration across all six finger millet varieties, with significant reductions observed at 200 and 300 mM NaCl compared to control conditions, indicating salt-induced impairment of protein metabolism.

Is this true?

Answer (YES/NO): YES